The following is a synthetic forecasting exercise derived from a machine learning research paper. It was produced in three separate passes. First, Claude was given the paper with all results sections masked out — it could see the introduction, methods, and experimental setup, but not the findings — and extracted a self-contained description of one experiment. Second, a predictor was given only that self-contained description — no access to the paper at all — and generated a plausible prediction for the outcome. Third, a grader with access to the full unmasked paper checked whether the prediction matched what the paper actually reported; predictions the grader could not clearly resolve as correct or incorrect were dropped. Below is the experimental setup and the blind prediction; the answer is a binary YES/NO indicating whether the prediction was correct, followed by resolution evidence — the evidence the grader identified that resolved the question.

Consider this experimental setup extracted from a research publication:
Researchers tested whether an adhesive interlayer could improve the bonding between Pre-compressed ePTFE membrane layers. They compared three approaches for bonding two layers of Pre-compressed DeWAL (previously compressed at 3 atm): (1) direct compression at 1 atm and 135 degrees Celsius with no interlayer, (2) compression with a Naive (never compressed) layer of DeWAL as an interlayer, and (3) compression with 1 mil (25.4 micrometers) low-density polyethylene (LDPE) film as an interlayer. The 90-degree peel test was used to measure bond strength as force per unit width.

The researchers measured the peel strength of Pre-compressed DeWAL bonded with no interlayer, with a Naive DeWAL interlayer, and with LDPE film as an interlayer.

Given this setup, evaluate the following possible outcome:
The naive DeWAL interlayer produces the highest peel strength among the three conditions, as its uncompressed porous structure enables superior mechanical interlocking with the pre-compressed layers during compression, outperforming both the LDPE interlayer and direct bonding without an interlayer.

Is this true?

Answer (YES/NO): NO